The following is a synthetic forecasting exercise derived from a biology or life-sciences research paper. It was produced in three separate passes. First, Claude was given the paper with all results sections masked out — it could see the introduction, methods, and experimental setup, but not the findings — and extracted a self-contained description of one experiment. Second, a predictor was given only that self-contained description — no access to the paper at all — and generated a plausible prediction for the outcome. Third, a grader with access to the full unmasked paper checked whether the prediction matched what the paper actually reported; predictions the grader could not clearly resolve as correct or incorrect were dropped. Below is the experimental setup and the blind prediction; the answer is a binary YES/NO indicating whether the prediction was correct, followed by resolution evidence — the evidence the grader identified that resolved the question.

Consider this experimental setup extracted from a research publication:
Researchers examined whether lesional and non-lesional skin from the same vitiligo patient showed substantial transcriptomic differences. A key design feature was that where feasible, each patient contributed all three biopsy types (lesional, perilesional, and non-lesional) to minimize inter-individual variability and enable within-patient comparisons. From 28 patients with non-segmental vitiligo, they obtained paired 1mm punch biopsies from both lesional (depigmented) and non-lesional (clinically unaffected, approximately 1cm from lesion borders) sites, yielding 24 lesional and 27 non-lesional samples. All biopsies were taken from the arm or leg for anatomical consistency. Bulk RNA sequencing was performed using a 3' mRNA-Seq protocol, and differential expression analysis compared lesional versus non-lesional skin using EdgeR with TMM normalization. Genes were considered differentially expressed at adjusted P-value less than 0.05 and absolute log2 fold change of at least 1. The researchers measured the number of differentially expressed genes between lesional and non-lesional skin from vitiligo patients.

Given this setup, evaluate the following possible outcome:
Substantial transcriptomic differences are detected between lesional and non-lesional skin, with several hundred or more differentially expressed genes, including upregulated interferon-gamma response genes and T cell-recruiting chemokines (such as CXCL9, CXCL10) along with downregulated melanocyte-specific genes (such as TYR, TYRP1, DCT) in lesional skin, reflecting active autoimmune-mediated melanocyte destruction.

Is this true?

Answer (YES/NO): NO